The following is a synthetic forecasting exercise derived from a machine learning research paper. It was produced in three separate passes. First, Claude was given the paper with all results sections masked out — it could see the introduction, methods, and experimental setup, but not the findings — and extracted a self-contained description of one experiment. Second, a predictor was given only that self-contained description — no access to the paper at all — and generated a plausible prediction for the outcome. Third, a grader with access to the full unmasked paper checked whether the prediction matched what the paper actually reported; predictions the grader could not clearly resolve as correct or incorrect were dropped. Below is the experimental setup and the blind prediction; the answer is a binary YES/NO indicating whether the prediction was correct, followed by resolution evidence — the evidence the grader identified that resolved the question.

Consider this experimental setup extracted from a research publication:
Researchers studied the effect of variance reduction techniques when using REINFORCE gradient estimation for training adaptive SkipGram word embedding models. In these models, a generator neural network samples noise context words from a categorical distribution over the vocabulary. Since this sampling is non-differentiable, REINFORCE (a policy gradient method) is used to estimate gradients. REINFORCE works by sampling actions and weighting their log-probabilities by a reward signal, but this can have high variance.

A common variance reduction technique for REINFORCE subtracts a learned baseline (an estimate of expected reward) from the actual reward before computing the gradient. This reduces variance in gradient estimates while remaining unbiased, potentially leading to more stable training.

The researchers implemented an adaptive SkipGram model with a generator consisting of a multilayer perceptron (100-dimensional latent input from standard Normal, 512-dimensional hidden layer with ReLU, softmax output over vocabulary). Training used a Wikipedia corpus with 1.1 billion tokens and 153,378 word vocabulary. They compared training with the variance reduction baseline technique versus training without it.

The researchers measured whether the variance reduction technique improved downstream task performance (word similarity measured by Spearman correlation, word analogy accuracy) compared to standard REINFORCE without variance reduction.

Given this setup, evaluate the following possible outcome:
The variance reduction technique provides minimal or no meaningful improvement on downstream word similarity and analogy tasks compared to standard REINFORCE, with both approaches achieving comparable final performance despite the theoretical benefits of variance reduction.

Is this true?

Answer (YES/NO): YES